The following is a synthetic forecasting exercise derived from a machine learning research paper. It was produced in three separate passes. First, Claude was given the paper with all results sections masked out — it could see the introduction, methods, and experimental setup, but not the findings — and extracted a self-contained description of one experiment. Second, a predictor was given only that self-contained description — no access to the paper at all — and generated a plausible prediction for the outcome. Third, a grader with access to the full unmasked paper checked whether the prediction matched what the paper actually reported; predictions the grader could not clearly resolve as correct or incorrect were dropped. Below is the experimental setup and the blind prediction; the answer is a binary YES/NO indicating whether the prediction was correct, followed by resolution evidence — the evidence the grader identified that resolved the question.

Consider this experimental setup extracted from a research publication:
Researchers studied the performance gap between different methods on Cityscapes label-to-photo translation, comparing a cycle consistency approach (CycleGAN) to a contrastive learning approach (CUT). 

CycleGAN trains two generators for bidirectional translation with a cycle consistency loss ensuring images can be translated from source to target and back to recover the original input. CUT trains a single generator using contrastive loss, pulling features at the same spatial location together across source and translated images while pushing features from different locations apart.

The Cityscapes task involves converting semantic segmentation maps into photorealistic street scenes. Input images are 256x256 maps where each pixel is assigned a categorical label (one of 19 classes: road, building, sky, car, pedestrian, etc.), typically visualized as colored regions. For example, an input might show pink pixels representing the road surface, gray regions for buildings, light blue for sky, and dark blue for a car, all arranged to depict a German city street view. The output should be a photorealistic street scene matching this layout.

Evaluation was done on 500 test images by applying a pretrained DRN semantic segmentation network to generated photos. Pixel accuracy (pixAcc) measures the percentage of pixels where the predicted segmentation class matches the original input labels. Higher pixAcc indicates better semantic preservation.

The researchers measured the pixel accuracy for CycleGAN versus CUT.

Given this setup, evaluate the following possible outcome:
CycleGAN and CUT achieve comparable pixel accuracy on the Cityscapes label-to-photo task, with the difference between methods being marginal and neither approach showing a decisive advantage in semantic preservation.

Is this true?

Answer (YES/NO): NO